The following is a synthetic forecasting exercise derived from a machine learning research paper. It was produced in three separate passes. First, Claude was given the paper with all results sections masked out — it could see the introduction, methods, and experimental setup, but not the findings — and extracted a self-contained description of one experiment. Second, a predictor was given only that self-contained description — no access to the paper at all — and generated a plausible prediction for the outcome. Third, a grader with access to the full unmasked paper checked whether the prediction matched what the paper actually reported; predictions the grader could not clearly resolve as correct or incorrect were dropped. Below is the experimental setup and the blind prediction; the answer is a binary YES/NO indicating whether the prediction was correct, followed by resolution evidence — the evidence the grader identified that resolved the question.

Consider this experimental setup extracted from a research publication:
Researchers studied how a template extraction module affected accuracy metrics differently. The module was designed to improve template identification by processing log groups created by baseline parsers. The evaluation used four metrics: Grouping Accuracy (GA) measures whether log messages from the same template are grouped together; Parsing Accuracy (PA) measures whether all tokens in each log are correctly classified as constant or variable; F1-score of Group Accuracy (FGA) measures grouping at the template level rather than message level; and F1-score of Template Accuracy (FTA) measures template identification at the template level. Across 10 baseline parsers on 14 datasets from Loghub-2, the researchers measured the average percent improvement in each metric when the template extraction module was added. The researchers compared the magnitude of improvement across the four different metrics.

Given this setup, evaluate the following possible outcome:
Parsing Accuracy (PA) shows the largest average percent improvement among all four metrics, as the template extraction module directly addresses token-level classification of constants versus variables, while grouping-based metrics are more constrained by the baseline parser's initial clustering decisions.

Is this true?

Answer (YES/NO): NO